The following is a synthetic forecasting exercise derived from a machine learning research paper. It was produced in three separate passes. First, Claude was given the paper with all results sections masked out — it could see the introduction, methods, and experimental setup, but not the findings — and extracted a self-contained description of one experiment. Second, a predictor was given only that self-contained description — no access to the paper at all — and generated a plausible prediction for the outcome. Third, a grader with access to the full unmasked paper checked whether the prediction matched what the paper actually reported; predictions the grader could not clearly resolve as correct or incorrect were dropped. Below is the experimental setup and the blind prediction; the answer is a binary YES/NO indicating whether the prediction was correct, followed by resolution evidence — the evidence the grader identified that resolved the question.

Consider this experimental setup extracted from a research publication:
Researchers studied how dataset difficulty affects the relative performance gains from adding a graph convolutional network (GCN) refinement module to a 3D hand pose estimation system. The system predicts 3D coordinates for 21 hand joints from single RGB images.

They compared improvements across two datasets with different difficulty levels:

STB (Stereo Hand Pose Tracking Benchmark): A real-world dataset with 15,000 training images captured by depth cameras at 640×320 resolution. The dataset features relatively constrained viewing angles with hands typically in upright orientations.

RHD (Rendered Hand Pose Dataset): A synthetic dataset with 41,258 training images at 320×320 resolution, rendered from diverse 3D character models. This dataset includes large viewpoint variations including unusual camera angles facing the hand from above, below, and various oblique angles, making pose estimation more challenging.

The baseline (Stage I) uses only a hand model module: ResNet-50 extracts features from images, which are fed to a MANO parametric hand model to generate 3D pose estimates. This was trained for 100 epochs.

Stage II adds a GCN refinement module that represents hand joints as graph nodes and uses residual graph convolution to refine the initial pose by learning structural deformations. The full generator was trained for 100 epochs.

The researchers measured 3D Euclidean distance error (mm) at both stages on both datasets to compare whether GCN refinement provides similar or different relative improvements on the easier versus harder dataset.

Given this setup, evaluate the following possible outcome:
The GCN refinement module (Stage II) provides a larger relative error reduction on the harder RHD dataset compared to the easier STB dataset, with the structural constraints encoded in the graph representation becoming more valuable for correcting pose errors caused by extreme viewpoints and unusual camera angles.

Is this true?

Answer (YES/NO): YES